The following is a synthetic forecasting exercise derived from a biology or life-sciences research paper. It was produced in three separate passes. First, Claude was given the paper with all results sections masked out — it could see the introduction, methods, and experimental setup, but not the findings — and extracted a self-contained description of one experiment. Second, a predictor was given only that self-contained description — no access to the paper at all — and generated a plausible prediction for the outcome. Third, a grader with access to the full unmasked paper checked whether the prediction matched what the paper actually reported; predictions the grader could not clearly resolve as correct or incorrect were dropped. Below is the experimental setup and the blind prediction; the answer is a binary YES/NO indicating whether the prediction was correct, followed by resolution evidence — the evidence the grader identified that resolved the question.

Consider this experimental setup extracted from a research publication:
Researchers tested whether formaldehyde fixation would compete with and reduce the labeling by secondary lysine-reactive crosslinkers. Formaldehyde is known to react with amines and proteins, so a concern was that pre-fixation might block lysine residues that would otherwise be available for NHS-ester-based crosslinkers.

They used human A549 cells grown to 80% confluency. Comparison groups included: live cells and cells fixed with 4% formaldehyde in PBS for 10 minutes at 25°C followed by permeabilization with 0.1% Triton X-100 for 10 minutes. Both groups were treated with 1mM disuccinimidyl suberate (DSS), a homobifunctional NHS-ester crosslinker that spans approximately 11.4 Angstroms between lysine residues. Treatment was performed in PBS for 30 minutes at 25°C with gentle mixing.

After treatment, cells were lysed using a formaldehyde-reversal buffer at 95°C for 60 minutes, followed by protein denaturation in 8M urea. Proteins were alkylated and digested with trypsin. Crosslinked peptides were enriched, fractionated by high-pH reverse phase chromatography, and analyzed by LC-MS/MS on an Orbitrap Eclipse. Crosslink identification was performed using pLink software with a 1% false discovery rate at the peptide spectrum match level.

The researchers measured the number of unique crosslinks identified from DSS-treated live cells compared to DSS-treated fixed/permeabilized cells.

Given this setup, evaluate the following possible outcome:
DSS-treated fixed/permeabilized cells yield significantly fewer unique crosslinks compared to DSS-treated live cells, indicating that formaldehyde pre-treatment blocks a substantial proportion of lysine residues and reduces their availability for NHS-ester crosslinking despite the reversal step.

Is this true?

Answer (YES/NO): NO